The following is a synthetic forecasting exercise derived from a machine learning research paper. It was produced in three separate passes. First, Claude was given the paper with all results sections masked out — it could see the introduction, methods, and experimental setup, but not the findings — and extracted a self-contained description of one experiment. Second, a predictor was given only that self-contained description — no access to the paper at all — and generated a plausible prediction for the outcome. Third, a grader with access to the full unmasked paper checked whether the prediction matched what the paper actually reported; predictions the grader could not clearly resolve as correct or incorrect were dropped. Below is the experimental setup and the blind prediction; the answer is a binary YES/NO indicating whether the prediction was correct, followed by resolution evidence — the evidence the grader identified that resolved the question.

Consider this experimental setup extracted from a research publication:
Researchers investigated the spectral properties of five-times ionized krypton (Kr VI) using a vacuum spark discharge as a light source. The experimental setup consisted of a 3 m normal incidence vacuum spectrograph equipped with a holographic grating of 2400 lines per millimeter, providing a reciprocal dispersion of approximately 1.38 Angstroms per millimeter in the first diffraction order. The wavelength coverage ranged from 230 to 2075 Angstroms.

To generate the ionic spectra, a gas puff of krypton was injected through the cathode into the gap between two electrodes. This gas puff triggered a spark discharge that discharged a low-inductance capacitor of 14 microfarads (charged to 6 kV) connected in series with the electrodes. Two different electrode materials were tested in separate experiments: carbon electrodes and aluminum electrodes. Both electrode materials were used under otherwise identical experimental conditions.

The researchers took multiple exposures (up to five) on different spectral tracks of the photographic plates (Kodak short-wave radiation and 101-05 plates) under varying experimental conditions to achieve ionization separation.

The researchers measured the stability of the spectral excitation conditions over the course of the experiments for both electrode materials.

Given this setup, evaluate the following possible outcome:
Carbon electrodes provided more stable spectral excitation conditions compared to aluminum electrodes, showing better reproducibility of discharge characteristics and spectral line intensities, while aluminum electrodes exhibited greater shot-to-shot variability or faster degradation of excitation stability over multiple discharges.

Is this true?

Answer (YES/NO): YES